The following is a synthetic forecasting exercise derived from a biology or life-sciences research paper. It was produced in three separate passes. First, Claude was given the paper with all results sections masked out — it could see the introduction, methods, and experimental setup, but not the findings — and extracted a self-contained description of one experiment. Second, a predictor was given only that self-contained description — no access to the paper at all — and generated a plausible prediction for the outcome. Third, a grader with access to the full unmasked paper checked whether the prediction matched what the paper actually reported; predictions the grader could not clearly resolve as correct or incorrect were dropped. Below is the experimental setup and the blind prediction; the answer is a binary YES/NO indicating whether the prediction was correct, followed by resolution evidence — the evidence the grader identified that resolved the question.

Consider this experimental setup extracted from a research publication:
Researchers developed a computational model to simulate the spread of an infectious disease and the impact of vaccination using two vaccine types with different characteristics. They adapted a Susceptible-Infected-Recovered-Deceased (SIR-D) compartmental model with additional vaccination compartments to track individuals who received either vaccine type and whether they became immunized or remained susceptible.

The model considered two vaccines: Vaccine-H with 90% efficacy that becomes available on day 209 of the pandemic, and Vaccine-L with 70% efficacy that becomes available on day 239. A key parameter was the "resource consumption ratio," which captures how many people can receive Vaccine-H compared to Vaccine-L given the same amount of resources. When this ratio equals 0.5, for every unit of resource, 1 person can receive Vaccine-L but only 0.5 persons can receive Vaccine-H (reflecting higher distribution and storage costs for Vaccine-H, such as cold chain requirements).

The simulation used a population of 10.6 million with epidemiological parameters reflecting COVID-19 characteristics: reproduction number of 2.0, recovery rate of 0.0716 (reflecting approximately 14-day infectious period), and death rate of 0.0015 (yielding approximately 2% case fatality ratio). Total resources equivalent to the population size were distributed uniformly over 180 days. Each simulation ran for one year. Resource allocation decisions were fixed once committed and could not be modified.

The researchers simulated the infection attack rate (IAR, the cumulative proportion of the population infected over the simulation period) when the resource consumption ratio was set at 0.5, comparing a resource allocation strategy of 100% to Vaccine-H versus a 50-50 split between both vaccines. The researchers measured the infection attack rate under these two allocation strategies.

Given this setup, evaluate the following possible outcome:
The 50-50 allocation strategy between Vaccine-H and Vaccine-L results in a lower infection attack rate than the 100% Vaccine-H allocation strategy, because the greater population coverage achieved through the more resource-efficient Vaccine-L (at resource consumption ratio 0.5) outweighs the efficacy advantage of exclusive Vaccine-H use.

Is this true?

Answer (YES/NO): NO